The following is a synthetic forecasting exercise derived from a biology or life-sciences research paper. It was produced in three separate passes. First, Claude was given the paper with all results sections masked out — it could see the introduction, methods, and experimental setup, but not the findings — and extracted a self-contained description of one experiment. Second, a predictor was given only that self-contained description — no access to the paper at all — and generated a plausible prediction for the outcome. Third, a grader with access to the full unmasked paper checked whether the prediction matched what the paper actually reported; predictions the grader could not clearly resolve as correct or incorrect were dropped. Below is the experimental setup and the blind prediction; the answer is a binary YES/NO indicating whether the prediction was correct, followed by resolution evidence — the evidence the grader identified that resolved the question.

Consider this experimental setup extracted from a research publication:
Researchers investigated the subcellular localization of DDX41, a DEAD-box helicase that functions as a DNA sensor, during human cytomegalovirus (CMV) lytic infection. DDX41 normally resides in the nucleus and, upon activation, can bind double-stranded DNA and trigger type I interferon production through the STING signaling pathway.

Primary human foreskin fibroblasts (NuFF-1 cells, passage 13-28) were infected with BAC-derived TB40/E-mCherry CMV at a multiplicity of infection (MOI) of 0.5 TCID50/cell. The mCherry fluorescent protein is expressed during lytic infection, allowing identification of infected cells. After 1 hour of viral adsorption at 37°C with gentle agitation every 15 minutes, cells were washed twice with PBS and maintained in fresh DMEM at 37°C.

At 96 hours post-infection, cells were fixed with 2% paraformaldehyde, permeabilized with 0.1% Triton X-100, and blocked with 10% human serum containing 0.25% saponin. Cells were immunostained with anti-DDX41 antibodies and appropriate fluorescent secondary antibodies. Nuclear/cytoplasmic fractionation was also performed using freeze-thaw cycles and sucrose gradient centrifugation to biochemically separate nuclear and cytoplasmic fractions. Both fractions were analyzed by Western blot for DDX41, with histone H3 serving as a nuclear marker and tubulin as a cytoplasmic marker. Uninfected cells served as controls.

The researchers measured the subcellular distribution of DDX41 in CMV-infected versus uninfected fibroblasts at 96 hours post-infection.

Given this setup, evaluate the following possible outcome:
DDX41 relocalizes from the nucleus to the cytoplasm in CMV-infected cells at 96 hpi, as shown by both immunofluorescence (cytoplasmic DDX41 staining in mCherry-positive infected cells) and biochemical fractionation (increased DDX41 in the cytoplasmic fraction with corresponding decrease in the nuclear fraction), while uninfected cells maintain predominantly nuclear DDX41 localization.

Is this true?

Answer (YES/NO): YES